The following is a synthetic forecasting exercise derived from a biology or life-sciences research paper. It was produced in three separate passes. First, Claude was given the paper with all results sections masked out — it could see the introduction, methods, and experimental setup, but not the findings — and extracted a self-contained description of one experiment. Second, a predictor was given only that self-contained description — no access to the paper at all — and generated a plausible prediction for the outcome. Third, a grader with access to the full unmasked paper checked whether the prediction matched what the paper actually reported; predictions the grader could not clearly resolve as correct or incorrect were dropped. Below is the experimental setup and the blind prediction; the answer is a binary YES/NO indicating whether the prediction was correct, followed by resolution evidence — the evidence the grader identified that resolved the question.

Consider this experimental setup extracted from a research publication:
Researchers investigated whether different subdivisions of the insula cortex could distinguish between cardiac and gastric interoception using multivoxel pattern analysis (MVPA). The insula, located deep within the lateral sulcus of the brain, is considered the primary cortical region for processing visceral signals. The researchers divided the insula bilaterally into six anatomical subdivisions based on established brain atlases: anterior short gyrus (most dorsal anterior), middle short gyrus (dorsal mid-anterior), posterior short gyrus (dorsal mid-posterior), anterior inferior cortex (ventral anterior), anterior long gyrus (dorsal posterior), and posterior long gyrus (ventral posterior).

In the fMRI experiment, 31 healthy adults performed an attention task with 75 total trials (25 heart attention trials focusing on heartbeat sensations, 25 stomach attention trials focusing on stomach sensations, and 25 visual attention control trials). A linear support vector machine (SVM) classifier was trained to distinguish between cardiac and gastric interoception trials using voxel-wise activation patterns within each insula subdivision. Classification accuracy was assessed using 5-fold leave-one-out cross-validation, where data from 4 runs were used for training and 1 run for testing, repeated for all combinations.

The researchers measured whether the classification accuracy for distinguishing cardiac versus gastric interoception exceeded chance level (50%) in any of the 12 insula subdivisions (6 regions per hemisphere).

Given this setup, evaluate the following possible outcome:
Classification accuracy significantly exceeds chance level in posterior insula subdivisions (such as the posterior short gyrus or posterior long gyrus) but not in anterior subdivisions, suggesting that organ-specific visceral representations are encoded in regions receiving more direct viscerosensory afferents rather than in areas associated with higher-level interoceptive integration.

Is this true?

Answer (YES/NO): NO